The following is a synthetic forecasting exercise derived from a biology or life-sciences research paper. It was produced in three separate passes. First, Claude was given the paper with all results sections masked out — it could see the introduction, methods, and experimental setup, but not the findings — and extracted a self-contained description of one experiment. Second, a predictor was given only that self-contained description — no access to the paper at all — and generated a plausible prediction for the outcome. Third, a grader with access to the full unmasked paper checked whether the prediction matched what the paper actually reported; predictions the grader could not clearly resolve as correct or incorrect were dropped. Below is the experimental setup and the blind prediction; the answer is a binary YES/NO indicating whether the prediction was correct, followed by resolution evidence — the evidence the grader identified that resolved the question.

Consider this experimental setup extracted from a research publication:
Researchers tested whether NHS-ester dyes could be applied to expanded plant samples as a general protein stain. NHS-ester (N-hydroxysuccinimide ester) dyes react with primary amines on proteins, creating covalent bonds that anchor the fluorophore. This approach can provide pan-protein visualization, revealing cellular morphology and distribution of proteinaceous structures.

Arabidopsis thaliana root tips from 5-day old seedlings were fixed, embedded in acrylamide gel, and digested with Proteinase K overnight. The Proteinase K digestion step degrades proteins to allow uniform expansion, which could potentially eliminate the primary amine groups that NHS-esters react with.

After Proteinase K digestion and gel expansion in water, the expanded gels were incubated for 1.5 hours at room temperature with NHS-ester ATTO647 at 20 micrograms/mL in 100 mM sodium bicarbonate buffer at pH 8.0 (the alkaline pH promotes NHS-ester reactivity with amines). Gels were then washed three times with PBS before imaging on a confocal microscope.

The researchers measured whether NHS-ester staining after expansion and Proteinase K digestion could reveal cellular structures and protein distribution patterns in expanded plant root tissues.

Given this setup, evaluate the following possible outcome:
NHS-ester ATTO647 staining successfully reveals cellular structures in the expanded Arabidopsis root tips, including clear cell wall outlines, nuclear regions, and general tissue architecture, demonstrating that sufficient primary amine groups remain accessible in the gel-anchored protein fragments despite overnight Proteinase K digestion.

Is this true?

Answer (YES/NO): NO